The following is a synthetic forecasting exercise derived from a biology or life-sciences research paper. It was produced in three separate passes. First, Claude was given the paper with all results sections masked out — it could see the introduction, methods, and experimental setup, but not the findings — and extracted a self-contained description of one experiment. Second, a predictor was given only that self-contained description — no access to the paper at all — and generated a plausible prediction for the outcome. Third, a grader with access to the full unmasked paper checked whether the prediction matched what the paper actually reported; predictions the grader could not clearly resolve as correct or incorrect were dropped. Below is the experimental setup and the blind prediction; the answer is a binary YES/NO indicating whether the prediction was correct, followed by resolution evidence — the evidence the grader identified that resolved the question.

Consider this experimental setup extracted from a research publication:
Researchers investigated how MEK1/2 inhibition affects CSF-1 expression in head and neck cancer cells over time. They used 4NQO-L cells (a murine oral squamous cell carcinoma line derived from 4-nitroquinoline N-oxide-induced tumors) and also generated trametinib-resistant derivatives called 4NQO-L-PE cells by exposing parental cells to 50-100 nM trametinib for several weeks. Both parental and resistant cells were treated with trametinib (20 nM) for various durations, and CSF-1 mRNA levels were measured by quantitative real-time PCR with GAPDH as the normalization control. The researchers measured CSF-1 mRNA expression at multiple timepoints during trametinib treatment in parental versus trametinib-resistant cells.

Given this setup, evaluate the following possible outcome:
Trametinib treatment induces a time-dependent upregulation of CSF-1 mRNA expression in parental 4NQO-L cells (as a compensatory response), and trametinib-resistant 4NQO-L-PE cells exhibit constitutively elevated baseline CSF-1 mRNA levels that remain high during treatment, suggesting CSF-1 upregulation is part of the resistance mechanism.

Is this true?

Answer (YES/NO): NO